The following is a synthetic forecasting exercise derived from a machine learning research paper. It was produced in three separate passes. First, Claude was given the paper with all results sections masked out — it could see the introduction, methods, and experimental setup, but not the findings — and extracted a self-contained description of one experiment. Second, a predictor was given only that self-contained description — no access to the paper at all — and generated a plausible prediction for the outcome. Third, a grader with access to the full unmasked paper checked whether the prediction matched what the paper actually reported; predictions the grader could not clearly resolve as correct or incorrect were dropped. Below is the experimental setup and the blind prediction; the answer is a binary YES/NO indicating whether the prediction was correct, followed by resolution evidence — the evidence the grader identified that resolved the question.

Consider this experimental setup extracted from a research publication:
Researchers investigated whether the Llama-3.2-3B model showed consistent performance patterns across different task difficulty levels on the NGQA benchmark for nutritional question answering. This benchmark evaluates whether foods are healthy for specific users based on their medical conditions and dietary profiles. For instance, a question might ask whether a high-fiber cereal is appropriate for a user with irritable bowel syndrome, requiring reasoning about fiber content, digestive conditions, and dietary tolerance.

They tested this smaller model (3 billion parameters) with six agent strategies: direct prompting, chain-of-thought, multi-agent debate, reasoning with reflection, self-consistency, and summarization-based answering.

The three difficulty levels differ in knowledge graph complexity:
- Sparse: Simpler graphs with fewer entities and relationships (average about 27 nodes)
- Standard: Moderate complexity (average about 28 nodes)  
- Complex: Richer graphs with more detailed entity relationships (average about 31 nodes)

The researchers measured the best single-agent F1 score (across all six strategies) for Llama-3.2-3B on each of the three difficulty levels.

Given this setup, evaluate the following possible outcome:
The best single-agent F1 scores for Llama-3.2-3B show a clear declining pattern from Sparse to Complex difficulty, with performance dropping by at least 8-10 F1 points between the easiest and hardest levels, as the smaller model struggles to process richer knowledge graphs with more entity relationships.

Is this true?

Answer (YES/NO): NO